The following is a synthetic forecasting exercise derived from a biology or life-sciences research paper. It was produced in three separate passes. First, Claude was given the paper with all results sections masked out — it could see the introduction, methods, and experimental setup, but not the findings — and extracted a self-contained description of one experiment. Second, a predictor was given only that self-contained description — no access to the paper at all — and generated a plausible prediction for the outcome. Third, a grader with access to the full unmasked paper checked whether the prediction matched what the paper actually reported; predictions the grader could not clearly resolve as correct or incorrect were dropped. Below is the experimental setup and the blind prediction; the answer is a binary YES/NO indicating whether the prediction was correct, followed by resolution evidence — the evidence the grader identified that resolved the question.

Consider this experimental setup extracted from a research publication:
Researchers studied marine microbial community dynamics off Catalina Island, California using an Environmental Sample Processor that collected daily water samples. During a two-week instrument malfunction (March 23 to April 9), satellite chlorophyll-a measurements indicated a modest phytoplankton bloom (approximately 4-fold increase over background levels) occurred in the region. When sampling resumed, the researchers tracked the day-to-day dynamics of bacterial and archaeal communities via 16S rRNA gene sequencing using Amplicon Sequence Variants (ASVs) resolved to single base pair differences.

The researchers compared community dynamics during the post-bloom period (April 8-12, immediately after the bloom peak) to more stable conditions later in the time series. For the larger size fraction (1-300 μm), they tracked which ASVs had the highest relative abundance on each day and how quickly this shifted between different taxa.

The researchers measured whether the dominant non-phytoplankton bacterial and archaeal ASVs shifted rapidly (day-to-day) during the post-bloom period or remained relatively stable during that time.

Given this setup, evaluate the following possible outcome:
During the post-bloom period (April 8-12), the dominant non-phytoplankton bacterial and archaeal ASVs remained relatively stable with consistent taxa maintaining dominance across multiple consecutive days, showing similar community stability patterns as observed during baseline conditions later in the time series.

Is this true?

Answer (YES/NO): NO